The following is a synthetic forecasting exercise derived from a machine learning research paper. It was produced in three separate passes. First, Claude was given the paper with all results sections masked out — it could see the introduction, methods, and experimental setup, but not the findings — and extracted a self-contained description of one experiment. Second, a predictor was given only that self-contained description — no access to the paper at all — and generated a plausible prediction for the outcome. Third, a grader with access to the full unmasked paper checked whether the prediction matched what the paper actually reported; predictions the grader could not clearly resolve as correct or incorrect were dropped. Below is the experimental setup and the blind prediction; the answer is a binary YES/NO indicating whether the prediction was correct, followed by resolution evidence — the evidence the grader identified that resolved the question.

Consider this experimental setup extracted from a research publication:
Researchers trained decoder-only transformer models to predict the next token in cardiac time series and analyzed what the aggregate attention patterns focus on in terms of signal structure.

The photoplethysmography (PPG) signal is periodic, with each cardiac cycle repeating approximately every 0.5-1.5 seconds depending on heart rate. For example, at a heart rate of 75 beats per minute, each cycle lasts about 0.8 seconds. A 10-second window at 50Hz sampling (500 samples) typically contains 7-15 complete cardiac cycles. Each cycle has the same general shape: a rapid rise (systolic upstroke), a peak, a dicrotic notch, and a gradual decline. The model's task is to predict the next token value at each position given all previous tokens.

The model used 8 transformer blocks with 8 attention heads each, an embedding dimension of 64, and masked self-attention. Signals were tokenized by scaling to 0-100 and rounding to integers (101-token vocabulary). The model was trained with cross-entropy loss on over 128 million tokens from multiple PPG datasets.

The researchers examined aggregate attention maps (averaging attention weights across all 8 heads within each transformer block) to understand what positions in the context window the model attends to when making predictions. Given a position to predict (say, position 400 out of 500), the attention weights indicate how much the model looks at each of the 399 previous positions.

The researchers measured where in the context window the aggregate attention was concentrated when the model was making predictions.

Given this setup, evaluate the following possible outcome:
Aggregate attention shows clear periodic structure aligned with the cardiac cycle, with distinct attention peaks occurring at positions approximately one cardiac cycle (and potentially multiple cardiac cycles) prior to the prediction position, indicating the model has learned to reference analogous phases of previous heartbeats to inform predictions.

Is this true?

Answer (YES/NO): YES